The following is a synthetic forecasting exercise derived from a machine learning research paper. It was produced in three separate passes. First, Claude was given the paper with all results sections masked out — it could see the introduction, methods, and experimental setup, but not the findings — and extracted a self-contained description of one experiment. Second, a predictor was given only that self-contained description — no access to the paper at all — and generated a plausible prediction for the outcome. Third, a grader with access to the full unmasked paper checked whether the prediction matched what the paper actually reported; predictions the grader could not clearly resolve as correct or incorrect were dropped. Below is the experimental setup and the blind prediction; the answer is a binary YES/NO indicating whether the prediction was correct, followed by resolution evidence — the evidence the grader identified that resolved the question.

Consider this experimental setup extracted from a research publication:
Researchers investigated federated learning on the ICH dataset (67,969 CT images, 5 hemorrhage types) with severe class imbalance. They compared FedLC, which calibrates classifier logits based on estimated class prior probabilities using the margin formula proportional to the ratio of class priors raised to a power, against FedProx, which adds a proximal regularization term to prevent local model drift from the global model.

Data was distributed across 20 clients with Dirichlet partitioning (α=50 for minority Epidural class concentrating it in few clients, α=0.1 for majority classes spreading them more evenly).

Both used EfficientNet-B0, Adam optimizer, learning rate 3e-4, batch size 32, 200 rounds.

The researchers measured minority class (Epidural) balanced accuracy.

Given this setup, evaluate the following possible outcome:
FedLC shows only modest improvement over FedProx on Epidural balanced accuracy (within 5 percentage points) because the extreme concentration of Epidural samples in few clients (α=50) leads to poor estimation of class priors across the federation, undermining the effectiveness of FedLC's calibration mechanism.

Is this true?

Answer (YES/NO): YES